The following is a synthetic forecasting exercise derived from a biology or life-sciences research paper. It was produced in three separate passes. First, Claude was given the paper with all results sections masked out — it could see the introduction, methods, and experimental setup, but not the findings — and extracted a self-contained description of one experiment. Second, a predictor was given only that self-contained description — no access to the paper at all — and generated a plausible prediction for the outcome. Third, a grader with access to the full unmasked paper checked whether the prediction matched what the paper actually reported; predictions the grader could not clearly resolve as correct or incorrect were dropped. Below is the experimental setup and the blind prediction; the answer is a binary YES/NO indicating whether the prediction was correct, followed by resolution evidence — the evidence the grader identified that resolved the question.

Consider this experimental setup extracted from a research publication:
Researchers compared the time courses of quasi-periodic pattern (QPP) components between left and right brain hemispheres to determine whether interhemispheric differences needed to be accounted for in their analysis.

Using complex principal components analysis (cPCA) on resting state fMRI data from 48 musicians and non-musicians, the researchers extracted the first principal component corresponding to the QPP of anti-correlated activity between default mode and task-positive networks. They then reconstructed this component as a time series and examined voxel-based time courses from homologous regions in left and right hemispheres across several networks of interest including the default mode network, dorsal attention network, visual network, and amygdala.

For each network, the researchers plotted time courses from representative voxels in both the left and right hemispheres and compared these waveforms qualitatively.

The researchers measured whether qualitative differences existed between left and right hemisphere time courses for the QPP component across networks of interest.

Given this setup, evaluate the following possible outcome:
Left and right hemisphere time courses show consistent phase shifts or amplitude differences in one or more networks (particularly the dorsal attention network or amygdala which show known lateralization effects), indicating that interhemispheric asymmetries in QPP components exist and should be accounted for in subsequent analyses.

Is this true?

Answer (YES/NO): NO